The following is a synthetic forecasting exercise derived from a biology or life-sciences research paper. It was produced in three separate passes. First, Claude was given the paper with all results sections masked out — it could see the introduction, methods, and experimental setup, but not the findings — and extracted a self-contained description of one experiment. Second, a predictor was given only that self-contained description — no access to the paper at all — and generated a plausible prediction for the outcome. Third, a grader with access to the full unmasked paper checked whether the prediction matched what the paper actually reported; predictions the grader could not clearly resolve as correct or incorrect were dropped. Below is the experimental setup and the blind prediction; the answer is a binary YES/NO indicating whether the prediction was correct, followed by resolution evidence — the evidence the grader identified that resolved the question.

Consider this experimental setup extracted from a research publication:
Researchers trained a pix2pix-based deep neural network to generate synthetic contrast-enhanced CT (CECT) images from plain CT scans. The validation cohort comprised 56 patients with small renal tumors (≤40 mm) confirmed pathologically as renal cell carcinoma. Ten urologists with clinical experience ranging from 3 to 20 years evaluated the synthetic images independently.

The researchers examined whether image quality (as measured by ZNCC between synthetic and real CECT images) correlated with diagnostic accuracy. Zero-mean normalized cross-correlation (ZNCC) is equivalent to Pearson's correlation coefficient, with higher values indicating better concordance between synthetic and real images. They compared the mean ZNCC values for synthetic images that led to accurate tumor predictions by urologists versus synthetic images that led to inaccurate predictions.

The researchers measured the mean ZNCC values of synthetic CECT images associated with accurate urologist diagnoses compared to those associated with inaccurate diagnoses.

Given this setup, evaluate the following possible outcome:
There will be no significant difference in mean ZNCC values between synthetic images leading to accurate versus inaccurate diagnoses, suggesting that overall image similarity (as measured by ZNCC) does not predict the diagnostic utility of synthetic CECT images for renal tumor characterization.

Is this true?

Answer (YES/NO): YES